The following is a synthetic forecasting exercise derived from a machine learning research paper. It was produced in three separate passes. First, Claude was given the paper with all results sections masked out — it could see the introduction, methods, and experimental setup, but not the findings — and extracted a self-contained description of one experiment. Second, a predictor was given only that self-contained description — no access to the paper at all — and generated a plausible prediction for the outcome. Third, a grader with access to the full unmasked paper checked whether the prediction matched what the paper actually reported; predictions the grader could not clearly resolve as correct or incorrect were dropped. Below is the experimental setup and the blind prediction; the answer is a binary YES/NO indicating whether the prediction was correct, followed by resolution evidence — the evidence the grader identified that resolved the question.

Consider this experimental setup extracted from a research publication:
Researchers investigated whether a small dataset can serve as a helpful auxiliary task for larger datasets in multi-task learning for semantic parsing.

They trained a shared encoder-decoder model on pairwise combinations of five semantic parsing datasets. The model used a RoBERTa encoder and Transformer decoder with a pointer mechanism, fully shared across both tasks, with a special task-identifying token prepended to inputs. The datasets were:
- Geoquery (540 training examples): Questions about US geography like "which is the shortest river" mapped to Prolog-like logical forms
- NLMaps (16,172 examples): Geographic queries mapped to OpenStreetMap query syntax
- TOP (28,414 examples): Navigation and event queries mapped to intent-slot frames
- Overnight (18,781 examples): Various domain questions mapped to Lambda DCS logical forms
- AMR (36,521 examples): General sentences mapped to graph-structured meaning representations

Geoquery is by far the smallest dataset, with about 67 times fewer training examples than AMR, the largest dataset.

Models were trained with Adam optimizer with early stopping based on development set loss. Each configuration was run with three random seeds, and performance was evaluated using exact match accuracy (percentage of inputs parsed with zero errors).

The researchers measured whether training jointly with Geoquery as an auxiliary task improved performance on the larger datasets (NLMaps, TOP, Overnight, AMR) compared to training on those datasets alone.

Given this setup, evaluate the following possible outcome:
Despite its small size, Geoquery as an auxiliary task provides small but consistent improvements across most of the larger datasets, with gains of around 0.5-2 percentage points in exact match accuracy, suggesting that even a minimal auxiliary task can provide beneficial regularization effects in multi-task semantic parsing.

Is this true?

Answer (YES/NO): NO